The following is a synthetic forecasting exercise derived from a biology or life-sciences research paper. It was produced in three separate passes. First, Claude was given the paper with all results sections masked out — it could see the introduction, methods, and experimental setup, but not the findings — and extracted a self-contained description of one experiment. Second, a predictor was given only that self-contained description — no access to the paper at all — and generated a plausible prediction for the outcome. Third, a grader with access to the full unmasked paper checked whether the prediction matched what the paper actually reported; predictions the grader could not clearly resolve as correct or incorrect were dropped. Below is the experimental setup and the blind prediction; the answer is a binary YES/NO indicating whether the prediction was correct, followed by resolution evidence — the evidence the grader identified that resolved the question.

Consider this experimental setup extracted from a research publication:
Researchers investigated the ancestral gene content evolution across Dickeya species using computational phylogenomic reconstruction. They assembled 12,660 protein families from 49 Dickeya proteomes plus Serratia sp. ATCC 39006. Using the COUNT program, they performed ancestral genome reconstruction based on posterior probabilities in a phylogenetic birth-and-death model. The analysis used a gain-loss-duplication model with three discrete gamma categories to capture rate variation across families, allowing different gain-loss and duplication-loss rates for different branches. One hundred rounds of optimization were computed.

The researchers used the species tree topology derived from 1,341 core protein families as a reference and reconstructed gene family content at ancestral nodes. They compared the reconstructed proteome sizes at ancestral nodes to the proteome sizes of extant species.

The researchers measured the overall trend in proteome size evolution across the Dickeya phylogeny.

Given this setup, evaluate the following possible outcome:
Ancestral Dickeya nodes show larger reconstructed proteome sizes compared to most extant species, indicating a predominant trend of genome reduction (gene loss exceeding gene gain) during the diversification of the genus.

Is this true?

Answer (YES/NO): YES